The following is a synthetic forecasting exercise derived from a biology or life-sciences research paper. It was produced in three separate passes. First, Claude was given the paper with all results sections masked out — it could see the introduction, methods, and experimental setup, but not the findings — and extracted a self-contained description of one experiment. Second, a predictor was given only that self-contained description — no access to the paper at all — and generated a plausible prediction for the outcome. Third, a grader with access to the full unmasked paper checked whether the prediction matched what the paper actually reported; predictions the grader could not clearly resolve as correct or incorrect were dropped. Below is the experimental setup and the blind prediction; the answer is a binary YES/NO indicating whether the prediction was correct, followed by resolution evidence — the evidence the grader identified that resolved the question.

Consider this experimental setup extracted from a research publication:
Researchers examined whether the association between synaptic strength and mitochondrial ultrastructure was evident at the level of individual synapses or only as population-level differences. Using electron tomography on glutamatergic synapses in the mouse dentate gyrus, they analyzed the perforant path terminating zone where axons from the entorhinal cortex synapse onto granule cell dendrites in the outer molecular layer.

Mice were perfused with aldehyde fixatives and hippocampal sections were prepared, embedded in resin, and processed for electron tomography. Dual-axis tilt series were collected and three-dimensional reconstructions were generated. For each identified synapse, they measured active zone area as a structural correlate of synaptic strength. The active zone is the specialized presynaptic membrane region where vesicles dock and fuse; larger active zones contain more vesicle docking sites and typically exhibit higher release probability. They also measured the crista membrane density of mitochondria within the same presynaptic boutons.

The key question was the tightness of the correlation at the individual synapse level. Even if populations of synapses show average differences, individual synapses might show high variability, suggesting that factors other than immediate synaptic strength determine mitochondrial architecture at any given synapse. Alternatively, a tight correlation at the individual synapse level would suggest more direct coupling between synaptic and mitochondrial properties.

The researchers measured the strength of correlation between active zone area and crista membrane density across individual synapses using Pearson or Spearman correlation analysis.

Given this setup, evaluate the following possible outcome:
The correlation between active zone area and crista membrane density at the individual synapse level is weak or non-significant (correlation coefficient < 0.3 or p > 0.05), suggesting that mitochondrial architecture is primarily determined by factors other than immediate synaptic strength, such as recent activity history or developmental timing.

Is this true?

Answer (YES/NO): NO